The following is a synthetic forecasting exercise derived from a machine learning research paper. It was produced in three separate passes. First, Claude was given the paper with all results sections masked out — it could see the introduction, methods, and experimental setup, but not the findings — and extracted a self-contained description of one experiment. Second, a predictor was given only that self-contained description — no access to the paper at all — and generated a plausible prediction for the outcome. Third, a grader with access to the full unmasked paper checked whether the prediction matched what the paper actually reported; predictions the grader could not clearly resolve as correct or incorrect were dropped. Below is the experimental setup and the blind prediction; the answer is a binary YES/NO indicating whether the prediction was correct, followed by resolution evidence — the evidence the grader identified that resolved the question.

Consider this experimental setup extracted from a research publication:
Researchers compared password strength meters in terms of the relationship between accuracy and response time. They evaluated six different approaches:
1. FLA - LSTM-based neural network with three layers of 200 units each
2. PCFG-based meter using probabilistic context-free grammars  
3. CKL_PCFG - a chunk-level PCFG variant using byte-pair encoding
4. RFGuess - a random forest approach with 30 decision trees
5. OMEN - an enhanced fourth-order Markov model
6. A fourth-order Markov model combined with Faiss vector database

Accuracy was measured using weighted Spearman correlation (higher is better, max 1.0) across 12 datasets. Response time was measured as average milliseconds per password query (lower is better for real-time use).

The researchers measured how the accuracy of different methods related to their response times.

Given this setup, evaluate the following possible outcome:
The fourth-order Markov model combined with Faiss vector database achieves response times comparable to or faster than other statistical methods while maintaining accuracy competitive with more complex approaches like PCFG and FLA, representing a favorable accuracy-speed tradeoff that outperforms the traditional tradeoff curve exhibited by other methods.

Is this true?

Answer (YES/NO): NO